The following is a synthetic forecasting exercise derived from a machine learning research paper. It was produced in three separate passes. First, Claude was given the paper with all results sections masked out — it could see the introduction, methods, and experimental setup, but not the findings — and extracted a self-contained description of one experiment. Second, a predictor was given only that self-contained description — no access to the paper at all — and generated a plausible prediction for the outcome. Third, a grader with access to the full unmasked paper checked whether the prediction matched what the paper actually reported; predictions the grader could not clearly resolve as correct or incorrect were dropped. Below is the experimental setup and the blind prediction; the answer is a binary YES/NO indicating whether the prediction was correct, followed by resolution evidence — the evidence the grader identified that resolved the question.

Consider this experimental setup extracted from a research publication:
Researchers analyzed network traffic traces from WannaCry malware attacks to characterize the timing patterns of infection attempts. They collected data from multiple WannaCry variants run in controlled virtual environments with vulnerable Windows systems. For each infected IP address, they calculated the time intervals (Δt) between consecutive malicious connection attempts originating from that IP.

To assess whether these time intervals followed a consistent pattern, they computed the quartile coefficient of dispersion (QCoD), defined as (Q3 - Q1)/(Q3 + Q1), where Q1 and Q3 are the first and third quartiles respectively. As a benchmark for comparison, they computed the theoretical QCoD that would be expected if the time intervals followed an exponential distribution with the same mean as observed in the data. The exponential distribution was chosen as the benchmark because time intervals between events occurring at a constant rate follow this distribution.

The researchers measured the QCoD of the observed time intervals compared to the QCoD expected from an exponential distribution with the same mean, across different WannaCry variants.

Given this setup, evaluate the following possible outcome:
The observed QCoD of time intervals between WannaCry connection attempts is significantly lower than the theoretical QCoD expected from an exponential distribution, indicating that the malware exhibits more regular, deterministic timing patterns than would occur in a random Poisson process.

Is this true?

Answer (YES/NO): NO